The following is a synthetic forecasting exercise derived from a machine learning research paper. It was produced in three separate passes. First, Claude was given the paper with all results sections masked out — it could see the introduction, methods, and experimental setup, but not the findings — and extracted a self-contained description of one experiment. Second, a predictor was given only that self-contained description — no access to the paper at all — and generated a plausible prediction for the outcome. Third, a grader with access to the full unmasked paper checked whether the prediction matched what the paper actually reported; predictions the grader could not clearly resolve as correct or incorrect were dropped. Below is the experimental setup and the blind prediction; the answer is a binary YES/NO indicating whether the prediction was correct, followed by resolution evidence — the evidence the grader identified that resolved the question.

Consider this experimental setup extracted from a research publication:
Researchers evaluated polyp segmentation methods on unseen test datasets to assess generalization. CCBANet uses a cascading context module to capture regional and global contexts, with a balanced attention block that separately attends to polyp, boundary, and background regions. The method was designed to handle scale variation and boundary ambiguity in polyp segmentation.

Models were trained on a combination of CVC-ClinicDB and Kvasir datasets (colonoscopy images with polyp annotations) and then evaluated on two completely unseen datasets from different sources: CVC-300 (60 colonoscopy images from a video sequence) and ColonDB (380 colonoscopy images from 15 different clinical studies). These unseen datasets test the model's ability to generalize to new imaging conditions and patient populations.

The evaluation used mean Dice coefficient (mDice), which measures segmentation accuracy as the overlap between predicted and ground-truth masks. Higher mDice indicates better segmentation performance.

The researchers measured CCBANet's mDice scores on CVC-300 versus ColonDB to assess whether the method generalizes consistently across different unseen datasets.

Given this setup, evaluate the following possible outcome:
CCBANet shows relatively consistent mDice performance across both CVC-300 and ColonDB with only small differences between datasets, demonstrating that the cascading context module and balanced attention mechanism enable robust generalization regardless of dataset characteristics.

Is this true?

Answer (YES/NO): NO